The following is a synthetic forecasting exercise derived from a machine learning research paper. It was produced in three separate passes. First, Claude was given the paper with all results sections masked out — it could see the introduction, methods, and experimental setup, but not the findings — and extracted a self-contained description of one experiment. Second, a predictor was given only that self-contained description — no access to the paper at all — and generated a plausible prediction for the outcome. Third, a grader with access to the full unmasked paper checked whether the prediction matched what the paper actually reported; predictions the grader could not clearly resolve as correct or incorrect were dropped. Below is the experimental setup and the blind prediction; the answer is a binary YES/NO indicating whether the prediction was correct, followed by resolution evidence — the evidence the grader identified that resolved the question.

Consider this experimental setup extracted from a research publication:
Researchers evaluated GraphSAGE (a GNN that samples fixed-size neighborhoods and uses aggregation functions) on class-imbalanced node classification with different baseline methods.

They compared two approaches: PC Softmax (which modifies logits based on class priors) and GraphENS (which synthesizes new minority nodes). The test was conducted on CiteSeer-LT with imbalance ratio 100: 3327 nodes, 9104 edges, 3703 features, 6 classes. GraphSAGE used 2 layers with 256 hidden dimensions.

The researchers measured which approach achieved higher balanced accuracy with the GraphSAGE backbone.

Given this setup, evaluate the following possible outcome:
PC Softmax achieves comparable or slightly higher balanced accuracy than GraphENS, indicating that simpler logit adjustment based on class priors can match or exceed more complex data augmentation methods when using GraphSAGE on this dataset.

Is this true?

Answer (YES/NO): NO